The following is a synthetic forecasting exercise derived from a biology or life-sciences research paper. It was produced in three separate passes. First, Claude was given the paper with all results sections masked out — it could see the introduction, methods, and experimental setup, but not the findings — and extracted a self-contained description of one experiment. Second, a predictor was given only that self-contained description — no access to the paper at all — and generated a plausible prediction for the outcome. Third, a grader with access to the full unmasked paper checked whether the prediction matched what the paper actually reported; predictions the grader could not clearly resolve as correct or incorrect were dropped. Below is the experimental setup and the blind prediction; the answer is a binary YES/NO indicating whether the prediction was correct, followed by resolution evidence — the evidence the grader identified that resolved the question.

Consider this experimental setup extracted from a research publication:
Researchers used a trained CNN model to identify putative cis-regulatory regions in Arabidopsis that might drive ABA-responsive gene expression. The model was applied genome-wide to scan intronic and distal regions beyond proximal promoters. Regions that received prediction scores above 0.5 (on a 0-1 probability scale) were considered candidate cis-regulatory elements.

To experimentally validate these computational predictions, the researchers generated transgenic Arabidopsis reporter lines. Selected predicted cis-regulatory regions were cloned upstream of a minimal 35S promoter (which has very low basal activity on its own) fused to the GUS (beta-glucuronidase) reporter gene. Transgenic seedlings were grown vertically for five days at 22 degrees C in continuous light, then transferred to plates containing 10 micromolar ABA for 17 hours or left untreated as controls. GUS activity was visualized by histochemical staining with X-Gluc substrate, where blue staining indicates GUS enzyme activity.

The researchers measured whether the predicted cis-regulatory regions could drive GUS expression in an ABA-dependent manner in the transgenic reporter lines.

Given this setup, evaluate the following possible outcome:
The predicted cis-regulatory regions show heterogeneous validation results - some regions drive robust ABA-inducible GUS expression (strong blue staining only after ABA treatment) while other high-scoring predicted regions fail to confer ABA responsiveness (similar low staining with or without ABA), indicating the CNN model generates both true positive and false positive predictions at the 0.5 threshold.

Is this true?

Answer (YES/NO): YES